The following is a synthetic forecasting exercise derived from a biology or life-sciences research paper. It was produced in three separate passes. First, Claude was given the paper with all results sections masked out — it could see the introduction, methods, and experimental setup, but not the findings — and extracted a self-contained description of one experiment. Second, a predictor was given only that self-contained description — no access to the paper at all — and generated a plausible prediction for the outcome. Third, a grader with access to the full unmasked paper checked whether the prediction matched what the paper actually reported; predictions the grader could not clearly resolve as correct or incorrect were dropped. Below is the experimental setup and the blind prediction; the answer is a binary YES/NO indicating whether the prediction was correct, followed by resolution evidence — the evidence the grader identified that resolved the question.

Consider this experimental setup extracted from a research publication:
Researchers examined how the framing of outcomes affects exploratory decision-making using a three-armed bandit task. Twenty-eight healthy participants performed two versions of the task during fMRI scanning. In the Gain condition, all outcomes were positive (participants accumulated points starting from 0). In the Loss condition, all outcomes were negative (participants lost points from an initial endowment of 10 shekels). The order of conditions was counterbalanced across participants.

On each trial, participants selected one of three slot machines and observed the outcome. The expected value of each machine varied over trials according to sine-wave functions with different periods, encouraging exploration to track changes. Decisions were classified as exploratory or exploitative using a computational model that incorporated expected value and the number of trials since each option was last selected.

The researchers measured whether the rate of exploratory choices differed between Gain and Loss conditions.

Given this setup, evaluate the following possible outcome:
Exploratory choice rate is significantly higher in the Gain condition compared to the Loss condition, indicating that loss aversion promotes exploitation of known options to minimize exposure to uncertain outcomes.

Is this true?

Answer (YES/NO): NO